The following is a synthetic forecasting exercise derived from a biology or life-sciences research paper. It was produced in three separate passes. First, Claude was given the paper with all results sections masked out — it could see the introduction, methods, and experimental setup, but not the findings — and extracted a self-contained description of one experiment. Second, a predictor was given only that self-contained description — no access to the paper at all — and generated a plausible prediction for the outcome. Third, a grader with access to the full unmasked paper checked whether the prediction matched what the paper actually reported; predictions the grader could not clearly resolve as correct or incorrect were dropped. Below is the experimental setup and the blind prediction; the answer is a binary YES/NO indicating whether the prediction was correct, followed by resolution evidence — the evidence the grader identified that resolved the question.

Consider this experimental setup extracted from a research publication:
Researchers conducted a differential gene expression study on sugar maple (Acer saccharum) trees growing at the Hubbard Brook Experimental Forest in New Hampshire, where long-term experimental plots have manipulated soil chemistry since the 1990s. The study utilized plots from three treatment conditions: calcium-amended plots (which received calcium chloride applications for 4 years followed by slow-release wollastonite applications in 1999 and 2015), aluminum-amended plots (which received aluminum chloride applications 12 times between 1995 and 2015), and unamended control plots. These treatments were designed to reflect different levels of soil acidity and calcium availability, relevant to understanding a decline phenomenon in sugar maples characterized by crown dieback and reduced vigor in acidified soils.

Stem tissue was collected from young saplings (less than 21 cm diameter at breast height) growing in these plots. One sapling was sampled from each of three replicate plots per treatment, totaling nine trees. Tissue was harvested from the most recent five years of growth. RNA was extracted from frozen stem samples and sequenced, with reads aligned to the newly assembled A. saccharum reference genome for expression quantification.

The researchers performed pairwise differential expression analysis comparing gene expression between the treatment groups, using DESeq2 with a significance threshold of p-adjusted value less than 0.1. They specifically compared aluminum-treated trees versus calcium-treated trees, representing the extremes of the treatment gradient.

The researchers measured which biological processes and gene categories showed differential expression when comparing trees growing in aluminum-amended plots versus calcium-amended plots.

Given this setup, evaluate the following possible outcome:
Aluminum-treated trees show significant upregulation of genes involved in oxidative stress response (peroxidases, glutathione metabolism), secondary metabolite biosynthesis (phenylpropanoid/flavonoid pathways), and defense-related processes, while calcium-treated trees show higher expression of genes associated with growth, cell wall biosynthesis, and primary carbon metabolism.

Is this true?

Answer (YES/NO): NO